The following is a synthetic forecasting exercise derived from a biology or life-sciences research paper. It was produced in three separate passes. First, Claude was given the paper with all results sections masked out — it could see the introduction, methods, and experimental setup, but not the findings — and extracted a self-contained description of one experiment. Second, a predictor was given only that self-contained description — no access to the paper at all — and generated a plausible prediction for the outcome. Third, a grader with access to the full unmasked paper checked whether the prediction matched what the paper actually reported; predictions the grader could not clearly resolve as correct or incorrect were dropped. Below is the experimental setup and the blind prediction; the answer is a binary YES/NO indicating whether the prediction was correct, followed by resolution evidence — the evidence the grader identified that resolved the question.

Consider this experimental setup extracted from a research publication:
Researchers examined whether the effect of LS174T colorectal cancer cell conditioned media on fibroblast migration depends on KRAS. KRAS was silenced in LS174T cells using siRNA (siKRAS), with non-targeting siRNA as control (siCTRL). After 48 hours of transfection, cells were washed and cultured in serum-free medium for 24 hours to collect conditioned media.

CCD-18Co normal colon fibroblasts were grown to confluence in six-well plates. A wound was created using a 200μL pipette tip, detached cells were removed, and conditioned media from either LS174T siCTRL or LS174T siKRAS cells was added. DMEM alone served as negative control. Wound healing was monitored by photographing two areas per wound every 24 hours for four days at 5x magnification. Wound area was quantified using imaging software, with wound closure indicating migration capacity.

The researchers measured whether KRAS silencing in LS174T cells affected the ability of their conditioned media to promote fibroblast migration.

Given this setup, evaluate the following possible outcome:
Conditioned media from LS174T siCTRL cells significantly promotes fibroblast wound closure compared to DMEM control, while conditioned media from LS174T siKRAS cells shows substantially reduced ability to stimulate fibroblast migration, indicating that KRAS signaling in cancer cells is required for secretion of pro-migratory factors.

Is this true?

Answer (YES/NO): NO